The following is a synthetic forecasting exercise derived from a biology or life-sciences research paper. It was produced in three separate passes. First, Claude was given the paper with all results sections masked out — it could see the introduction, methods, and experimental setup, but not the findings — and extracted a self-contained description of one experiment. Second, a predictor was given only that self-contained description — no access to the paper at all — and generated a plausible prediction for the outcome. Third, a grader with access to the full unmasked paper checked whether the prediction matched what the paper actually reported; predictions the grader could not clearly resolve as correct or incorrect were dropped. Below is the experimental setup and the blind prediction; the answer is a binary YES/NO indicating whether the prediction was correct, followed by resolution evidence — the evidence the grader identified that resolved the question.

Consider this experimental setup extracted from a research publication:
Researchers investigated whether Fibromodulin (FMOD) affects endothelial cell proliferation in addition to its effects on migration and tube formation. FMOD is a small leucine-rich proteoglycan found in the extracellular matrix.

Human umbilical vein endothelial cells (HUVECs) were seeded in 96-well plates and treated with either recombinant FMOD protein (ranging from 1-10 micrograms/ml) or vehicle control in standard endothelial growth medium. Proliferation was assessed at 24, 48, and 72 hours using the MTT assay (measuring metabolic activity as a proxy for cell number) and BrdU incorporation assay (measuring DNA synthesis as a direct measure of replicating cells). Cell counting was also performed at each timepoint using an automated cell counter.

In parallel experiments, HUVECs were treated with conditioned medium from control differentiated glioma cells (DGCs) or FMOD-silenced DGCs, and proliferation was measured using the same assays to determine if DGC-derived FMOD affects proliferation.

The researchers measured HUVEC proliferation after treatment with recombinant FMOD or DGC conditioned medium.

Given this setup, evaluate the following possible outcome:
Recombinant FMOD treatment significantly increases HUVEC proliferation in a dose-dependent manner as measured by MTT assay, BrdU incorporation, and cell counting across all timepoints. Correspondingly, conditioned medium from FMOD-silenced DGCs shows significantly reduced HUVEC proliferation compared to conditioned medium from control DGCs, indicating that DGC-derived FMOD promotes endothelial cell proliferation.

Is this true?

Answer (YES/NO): NO